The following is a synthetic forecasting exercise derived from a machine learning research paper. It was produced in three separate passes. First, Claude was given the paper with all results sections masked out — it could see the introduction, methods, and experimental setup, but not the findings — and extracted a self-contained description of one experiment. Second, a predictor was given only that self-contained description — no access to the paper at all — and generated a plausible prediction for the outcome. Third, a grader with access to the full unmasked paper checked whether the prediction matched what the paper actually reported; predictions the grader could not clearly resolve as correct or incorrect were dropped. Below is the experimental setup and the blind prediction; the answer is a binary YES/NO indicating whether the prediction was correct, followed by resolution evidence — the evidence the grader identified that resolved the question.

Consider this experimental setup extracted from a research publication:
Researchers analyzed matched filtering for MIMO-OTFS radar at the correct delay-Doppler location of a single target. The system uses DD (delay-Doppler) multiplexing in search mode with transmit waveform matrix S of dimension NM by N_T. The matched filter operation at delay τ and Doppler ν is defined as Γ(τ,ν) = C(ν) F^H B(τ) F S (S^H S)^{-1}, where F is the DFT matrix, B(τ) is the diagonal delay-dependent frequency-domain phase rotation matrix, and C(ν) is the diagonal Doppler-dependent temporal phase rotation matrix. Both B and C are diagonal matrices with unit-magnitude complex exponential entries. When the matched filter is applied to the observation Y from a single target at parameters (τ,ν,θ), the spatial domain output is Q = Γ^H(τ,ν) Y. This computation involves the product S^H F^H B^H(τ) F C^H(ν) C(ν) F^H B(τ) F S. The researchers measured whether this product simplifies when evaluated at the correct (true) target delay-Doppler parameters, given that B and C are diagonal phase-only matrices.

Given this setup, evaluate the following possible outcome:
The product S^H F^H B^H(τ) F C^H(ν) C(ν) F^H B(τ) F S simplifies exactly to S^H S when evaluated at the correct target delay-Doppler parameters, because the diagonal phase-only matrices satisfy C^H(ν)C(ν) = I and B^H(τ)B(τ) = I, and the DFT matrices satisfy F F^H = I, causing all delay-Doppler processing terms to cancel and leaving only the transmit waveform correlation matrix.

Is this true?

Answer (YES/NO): YES